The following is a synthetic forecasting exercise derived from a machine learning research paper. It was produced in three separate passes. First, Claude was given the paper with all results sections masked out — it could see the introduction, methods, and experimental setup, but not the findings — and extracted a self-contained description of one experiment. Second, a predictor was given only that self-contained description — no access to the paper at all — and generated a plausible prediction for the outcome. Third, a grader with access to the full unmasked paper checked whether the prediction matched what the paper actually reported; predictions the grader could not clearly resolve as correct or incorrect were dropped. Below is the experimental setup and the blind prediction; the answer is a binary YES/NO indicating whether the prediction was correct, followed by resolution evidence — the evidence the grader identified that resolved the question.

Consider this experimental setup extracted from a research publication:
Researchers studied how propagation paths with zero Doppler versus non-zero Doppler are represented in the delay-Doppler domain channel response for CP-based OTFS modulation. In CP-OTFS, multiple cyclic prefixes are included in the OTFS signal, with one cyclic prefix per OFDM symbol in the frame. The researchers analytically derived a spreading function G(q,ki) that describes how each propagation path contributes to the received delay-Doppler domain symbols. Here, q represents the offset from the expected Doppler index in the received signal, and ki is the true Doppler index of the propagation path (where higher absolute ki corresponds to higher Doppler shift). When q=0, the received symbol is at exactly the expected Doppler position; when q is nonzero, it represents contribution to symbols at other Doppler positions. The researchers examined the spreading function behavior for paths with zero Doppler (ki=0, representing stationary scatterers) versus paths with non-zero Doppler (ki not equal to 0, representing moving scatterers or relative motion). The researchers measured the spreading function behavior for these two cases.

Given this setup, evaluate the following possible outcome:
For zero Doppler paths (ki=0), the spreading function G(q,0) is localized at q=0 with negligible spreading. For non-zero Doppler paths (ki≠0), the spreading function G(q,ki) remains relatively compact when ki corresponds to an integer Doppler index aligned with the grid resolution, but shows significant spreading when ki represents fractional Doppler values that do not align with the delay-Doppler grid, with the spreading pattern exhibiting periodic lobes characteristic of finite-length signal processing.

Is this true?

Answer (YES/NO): NO